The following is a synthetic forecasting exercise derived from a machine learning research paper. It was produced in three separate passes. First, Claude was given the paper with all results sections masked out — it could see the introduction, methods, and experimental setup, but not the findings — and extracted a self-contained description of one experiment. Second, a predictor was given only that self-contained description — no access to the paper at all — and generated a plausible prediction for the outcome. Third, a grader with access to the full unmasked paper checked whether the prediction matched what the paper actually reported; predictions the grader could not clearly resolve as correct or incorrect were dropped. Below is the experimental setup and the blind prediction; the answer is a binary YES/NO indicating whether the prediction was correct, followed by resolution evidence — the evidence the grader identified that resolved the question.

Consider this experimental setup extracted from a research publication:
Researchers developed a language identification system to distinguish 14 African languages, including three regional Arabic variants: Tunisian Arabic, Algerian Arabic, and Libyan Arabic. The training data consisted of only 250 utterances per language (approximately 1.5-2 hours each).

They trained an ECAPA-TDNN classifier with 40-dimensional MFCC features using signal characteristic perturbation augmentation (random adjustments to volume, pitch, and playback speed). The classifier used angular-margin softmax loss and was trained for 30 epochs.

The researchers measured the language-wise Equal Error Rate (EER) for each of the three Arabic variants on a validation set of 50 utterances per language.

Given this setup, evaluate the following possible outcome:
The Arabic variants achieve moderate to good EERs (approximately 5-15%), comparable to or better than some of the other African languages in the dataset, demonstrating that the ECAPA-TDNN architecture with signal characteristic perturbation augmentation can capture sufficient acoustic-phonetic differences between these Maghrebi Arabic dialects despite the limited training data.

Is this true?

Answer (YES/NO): NO